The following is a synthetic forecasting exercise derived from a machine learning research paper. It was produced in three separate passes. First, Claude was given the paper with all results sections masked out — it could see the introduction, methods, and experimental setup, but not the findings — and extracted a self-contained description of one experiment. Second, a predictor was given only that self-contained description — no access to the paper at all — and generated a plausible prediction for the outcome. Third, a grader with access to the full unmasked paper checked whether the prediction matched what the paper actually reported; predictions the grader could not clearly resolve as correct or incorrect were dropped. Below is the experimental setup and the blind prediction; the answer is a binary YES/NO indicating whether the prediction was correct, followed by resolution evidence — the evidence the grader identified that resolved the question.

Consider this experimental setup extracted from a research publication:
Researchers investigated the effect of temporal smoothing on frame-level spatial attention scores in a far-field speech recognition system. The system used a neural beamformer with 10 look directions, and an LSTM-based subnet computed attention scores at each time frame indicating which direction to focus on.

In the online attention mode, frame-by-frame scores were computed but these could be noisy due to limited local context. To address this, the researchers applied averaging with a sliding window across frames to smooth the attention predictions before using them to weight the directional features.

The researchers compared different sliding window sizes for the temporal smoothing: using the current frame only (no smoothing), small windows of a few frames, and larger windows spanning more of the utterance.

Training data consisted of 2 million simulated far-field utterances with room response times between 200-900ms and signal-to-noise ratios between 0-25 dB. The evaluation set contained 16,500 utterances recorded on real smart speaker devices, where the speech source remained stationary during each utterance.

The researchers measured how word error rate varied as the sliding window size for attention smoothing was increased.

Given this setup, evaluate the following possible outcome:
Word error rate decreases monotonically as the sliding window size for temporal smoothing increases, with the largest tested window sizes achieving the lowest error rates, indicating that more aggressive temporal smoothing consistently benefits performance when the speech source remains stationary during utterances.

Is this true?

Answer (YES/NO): YES